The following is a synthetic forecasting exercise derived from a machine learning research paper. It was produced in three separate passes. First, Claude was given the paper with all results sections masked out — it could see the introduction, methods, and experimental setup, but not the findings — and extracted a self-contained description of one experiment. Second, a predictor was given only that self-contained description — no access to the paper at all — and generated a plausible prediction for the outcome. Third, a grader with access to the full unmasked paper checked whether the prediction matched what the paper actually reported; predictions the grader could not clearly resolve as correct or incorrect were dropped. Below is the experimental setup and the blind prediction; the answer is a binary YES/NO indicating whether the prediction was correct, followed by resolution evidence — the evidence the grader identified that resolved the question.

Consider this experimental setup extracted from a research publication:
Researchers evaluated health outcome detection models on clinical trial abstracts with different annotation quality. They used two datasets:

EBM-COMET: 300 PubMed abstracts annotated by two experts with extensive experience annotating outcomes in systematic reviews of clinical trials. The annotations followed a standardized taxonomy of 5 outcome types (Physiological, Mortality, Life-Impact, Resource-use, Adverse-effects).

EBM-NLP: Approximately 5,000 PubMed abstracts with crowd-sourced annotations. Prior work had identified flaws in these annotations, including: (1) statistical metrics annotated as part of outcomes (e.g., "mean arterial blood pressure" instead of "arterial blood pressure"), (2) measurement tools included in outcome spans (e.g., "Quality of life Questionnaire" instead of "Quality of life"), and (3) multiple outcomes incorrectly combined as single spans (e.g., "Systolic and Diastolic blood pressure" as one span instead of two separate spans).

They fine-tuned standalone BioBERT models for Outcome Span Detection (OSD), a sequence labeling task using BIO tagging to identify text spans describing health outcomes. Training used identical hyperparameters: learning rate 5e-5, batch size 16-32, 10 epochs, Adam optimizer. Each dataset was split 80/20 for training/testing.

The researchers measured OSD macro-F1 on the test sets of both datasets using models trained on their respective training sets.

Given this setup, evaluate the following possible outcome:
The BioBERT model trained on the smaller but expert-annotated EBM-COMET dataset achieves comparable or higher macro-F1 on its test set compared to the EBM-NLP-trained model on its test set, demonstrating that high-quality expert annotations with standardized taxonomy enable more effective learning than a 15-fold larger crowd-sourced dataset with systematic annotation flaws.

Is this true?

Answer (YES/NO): YES